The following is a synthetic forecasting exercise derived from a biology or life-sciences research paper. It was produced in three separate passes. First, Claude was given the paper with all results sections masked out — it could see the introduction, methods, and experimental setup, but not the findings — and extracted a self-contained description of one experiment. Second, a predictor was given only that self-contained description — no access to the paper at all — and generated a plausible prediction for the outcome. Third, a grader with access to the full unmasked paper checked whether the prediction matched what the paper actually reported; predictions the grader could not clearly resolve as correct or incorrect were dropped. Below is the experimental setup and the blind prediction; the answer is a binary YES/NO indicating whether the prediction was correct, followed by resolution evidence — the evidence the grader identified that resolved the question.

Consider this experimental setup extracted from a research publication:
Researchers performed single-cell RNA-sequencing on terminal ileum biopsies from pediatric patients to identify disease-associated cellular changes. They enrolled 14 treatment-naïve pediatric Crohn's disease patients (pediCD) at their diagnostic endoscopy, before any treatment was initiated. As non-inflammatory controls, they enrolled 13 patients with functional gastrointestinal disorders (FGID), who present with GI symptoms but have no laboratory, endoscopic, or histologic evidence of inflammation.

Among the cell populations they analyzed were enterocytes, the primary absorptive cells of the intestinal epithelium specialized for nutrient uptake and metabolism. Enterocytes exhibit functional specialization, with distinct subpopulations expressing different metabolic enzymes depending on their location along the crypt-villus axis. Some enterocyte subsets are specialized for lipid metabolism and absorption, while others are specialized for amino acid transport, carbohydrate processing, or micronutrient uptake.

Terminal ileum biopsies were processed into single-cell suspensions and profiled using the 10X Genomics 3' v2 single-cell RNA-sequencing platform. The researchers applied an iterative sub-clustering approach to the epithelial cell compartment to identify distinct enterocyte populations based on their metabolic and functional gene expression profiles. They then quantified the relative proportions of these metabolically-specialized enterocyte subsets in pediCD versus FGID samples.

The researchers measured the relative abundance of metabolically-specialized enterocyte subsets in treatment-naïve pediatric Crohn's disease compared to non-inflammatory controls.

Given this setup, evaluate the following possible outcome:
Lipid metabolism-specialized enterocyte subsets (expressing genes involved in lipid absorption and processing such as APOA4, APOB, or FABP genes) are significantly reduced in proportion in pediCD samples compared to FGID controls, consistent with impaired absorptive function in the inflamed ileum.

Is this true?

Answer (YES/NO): YES